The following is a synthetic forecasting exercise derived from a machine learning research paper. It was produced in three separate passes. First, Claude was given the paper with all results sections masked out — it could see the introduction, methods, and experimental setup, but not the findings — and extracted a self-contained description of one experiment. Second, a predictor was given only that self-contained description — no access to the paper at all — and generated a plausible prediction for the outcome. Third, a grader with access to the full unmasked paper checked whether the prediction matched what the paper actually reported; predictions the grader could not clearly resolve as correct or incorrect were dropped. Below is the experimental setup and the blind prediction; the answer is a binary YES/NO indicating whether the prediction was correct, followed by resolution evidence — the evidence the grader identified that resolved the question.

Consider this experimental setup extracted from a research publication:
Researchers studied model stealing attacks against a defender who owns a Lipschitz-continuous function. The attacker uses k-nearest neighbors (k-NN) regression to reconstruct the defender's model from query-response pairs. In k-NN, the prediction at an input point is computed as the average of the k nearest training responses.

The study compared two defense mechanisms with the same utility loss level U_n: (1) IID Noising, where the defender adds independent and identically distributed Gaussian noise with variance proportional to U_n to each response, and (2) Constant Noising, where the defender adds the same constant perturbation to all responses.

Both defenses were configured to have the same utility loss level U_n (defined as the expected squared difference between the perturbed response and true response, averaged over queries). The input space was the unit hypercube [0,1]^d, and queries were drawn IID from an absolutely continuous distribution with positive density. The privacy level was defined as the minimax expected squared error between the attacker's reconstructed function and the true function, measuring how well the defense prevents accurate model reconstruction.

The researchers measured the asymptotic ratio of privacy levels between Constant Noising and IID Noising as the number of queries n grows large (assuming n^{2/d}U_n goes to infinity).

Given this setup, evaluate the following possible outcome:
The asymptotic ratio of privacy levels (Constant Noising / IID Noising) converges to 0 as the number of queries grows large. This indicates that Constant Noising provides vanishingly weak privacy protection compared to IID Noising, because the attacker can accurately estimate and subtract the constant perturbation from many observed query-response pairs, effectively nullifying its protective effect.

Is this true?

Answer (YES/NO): NO